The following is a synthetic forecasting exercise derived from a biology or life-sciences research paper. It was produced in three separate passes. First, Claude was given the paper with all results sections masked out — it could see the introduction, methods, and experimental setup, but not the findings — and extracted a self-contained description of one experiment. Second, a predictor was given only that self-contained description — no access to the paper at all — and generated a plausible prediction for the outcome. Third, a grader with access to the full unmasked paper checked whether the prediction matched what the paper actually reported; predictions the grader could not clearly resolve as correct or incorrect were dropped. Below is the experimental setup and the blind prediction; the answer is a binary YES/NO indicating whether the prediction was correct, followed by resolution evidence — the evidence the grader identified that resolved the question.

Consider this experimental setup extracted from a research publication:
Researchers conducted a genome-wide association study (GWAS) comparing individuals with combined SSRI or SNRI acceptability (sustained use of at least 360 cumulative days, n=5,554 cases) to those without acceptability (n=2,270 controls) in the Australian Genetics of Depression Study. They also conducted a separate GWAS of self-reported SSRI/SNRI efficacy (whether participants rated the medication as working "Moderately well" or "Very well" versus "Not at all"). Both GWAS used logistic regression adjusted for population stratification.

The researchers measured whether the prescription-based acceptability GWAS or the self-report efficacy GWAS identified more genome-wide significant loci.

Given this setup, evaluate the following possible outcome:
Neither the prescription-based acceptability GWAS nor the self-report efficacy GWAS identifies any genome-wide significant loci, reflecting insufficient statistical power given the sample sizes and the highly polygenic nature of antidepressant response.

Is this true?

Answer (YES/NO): NO